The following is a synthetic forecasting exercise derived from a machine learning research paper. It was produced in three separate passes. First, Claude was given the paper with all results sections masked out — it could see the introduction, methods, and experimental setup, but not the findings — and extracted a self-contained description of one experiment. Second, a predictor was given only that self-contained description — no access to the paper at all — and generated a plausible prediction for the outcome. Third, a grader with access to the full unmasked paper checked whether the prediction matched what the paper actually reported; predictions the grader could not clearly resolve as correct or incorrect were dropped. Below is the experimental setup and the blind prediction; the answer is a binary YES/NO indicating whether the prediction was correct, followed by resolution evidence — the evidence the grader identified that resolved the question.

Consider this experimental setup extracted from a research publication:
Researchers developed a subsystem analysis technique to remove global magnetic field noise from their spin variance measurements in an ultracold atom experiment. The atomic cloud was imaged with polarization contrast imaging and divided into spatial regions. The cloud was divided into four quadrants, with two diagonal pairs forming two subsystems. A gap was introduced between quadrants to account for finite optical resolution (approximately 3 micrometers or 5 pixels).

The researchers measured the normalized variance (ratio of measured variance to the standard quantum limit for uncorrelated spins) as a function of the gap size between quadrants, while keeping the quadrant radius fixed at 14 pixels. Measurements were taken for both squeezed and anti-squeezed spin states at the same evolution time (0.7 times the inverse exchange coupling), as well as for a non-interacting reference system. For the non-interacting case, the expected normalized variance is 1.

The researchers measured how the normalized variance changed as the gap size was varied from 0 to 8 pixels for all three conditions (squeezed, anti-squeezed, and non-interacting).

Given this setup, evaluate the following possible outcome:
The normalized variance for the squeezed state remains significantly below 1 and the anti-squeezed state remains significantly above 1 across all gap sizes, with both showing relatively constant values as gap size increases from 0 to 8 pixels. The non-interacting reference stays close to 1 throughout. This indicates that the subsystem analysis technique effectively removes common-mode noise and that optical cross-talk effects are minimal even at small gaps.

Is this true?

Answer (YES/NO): NO